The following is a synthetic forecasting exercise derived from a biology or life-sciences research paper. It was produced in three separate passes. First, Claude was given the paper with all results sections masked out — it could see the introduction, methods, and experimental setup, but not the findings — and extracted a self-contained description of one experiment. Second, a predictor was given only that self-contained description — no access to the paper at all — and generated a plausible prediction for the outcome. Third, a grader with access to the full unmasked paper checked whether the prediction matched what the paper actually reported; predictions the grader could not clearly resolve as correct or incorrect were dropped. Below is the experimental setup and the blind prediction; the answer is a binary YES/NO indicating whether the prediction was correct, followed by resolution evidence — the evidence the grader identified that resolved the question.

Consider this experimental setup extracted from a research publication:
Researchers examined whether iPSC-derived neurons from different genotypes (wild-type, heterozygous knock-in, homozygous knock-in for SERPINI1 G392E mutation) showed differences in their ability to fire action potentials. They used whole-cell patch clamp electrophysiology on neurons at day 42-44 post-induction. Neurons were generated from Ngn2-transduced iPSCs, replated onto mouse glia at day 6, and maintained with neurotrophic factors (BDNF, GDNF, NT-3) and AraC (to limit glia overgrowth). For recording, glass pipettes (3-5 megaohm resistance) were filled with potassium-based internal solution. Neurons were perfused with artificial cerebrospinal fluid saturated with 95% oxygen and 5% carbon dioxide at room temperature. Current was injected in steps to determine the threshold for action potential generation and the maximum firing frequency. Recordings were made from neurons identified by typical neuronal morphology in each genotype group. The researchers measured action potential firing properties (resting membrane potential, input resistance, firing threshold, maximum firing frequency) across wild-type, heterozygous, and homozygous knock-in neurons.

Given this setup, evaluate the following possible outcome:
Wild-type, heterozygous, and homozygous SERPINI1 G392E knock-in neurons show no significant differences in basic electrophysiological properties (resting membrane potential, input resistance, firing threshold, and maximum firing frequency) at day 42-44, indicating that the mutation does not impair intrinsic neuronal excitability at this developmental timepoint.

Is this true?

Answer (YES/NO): YES